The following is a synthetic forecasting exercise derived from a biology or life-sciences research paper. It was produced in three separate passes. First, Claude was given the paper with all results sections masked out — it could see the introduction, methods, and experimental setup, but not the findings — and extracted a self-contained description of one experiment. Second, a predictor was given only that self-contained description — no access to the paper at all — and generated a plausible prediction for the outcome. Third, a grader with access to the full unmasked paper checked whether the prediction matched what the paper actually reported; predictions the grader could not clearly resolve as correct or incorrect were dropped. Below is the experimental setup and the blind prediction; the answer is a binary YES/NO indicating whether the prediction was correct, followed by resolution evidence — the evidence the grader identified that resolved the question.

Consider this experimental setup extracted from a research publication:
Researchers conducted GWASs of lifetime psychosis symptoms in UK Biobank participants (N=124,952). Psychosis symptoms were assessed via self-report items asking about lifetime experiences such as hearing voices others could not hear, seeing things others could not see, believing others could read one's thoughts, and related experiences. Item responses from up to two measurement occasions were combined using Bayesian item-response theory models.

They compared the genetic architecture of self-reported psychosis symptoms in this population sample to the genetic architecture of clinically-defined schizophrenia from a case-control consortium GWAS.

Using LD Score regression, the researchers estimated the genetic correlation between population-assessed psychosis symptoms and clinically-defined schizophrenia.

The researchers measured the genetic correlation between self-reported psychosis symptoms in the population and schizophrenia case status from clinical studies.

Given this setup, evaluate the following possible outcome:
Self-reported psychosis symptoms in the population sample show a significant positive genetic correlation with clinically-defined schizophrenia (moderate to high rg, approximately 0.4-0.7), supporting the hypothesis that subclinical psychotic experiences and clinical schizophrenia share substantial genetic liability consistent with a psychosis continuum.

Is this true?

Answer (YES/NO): NO